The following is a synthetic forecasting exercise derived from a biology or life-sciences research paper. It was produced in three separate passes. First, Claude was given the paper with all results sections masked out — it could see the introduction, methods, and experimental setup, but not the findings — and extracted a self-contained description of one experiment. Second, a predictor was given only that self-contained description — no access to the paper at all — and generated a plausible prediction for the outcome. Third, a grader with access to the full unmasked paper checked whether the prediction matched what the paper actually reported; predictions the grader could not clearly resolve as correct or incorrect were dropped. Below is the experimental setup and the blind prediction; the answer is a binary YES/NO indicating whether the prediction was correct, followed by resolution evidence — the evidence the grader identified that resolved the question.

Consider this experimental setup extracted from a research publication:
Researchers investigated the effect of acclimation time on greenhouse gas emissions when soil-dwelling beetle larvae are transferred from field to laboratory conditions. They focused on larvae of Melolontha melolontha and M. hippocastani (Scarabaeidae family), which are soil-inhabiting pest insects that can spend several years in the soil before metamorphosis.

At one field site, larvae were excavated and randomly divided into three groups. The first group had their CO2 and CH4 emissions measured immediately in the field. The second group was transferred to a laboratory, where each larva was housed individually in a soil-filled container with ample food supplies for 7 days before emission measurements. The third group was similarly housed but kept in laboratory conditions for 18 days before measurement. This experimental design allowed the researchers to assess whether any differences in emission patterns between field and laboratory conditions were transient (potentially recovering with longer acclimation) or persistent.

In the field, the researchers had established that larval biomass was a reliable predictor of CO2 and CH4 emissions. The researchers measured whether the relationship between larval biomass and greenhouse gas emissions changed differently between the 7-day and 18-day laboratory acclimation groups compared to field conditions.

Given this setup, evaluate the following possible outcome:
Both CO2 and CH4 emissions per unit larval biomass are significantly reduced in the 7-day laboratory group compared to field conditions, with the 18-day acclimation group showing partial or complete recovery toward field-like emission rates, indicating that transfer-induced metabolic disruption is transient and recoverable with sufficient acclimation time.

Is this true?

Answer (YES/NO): NO